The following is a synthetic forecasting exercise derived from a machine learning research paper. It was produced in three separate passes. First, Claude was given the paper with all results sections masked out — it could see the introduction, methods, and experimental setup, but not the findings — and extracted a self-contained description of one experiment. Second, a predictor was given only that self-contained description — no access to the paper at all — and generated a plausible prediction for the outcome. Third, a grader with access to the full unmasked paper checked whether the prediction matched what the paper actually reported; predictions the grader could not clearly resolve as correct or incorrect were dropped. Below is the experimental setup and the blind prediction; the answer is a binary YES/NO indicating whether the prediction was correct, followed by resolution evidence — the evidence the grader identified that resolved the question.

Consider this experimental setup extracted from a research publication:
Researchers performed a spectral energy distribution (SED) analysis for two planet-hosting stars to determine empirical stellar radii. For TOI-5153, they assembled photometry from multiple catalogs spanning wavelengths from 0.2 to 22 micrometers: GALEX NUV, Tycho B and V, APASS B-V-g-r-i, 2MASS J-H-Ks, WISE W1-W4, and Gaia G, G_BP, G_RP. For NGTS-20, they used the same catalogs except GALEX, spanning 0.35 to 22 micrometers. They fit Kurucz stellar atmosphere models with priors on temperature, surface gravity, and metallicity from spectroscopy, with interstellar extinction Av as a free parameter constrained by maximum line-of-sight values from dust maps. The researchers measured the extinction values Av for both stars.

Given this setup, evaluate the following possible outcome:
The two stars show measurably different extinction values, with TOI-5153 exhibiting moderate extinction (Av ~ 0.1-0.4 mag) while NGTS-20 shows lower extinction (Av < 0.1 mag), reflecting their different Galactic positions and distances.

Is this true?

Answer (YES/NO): YES